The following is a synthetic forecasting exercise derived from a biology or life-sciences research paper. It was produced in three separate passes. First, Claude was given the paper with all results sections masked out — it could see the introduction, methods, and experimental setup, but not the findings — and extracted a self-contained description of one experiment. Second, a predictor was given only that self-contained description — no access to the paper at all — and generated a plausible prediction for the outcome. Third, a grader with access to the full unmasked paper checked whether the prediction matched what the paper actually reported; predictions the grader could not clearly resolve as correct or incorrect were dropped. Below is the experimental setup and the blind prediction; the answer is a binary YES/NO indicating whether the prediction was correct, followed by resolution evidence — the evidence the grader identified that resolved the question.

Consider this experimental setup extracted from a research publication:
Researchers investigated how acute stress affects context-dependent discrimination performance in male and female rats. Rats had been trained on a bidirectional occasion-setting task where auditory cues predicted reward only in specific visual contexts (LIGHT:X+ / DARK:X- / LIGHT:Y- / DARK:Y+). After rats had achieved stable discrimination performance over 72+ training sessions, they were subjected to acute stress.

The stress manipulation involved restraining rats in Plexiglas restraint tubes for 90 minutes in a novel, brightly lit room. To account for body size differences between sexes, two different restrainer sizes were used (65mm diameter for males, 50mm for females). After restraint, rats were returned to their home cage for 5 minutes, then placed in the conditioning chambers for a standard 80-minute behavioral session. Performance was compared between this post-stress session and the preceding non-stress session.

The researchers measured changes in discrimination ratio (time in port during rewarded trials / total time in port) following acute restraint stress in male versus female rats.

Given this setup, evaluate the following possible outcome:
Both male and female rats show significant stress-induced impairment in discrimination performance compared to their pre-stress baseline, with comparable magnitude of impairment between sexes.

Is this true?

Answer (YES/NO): NO